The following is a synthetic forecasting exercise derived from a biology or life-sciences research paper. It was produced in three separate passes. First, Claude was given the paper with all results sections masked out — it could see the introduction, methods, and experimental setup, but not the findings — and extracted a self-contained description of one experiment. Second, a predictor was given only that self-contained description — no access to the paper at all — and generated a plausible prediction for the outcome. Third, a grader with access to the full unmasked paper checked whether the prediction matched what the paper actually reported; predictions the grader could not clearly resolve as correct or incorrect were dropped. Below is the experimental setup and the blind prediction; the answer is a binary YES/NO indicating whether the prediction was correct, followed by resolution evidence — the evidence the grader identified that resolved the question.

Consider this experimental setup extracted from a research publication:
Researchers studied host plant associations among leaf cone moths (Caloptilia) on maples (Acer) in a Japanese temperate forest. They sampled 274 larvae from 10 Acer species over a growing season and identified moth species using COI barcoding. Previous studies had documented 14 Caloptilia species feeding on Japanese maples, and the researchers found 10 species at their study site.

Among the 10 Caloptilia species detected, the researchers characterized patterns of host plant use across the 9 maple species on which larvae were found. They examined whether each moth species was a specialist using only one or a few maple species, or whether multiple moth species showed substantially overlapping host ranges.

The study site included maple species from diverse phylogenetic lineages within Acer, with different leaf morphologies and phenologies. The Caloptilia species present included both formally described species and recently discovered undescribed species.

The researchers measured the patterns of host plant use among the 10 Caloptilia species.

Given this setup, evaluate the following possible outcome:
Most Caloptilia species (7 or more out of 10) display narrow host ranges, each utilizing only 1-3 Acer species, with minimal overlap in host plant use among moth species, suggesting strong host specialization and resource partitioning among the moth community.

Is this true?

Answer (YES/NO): NO